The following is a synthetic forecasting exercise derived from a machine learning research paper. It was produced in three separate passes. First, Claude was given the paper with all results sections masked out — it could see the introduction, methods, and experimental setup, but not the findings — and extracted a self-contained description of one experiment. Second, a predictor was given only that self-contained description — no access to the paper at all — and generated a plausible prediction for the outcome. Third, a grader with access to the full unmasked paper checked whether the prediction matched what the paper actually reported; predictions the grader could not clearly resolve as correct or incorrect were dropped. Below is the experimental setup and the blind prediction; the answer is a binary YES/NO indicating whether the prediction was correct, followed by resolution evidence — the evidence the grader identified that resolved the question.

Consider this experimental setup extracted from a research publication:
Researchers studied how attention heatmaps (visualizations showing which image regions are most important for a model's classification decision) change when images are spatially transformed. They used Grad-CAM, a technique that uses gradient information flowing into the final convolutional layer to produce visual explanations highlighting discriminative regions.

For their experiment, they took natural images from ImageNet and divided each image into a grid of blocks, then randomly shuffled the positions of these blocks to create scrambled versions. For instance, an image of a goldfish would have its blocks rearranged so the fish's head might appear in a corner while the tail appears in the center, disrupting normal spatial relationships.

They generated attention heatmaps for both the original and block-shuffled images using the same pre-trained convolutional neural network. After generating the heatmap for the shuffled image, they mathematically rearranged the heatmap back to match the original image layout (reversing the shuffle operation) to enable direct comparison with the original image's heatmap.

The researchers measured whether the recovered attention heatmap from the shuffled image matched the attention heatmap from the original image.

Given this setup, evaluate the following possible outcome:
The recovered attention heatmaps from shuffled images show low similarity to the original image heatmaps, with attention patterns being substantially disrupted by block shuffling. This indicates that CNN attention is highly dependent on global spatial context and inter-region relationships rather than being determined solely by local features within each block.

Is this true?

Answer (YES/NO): YES